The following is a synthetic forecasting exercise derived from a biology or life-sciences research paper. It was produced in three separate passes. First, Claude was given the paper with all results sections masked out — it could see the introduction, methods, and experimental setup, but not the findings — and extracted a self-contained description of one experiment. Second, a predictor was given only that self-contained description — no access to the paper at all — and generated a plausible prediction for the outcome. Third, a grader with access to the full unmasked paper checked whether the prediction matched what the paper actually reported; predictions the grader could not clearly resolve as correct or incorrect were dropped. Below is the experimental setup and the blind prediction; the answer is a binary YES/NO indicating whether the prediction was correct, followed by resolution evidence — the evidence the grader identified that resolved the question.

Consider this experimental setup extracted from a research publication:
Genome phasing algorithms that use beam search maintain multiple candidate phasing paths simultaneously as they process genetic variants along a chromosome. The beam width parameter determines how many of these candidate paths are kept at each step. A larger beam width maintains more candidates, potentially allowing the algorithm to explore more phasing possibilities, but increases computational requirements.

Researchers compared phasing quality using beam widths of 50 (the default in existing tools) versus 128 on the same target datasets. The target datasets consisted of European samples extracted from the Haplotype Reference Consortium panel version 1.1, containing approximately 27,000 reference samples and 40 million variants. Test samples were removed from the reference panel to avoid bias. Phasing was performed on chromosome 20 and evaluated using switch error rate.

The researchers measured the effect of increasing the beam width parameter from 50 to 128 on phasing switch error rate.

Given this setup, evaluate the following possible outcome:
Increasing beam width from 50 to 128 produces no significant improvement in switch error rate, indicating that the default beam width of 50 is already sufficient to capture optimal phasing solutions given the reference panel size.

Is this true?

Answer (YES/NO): NO